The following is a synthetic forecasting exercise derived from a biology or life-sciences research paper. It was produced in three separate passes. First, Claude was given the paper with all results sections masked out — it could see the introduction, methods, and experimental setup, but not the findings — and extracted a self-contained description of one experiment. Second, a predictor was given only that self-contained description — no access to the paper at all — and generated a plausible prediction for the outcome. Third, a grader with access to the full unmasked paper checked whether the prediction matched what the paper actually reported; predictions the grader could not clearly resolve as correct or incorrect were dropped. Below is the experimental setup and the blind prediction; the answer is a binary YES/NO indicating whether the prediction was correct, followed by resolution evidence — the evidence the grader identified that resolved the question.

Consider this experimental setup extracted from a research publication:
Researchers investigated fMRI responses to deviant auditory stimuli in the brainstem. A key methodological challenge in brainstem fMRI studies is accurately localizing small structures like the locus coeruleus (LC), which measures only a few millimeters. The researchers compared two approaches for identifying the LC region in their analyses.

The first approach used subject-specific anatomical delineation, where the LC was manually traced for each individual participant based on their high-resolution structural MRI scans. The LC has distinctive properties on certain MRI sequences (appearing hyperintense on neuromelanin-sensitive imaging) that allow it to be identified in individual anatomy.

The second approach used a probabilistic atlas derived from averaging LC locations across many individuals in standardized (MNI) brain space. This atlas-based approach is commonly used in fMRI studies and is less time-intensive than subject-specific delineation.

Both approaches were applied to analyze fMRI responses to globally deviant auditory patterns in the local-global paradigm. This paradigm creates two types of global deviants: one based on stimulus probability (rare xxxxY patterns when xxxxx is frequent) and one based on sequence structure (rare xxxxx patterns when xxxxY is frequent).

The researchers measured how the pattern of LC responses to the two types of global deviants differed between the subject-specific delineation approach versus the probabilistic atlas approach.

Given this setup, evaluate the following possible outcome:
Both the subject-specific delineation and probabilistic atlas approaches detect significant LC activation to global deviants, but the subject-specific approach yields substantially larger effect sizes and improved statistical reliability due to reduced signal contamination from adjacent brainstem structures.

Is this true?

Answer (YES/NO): NO